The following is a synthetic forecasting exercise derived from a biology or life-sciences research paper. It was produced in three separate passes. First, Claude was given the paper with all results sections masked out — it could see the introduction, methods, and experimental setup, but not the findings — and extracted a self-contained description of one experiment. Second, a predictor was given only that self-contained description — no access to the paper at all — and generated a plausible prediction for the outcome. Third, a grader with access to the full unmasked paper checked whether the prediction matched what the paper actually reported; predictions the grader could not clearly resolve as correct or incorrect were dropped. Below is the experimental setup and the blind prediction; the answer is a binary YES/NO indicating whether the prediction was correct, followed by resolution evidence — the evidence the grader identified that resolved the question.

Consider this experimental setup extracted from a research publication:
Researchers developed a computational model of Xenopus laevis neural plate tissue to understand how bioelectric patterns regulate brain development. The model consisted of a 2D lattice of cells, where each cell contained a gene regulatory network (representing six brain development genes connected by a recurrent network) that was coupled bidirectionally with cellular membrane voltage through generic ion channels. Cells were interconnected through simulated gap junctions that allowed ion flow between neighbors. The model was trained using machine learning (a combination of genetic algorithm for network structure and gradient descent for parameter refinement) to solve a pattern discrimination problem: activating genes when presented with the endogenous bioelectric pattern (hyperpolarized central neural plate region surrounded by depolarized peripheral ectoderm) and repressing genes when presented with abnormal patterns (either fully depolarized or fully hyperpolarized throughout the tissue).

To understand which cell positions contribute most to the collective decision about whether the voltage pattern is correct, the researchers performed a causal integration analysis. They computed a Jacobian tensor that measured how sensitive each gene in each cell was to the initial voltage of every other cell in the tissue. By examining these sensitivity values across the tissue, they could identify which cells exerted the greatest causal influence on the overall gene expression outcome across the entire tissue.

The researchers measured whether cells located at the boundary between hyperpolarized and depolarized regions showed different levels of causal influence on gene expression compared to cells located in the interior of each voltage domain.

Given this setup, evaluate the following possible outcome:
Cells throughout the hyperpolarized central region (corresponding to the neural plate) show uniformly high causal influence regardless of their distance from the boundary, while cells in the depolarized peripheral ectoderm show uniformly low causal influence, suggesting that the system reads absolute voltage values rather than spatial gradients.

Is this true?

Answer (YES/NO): NO